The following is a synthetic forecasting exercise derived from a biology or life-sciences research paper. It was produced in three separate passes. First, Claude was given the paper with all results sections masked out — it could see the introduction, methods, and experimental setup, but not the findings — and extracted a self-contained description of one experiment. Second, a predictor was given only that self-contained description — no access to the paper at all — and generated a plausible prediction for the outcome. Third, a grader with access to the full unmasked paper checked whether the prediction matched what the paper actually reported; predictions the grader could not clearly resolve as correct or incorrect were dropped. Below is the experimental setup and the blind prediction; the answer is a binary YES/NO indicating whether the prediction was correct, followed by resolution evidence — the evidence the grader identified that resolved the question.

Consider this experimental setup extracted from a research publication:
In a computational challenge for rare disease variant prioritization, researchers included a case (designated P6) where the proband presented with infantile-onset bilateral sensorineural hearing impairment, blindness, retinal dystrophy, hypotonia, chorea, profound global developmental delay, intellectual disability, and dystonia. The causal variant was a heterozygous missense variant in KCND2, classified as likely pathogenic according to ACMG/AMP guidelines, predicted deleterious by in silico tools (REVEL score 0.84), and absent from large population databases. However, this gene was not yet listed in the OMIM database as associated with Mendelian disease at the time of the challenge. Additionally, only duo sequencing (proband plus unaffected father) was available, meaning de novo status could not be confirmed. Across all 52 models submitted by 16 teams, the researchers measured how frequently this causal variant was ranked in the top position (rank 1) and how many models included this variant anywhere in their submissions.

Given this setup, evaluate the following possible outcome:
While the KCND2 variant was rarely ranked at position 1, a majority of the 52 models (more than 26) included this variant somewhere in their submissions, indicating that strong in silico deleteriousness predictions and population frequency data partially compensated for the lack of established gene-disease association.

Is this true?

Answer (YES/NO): NO